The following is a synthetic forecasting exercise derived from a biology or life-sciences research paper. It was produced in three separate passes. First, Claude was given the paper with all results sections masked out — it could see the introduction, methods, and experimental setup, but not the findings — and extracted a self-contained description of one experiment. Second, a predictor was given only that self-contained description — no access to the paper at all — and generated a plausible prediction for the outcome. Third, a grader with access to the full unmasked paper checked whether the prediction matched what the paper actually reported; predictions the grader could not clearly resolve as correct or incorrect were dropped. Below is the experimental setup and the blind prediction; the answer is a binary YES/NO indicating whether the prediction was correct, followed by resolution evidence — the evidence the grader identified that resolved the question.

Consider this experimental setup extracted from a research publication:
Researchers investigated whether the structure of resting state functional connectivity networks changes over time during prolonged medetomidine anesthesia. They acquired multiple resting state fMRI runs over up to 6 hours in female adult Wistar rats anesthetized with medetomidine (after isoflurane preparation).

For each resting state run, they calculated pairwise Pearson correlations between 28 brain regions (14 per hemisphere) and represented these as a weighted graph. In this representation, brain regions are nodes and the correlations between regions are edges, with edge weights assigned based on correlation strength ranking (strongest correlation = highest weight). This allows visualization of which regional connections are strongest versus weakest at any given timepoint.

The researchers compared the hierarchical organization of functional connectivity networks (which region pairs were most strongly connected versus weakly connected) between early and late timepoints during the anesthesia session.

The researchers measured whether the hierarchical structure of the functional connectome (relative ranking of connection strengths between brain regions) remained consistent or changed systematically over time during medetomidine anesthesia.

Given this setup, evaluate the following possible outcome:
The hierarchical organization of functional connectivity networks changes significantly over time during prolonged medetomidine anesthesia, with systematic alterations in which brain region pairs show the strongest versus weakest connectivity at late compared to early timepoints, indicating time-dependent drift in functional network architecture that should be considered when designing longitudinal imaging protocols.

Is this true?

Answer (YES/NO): NO